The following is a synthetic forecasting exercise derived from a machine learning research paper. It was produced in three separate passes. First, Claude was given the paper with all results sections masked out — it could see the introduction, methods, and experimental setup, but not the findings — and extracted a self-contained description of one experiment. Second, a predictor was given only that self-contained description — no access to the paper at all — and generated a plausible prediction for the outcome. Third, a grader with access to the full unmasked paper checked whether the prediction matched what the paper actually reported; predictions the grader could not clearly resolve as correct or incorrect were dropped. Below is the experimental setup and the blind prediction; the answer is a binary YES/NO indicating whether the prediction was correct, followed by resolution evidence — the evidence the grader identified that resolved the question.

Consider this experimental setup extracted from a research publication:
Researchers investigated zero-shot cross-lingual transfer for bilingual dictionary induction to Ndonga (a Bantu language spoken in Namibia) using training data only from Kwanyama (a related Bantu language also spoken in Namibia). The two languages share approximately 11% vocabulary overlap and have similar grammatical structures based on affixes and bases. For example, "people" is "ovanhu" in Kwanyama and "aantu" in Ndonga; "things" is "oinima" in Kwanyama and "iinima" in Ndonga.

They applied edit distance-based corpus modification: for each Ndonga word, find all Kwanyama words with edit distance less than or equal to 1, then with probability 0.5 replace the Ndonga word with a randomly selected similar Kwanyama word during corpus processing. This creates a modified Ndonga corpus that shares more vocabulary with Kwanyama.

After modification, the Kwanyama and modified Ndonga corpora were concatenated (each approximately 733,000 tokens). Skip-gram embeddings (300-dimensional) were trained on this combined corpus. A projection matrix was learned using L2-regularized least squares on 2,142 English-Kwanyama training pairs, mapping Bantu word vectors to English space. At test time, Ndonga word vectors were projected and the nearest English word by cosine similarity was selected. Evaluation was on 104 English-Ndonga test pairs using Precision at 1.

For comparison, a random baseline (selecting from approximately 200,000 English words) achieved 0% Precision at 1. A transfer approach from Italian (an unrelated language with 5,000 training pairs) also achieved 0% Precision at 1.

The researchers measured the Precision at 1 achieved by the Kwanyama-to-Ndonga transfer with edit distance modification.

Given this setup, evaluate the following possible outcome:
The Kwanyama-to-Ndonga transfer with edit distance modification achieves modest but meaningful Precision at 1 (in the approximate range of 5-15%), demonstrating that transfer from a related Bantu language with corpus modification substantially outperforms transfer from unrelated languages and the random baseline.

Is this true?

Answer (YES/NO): YES